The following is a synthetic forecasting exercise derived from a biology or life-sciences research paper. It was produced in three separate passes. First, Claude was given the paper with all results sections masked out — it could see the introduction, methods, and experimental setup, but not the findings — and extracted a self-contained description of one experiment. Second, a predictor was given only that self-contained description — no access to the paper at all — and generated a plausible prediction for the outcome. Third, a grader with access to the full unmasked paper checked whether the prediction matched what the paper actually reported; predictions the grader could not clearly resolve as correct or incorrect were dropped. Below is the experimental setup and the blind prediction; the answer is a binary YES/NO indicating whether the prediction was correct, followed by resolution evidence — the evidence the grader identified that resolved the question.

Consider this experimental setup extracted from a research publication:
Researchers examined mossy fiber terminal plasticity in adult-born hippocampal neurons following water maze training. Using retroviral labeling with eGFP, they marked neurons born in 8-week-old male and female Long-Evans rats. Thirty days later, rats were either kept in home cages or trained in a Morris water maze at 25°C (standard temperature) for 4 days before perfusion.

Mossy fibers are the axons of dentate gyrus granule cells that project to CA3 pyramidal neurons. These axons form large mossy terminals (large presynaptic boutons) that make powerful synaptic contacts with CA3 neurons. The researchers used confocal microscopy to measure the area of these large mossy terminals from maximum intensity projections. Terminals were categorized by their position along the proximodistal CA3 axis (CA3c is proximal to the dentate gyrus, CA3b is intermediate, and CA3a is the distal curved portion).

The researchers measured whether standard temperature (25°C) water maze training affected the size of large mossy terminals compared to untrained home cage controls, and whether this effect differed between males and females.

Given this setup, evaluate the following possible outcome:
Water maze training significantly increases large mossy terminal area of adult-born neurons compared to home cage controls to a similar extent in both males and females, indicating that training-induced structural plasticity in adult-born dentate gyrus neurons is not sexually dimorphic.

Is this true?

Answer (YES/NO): NO